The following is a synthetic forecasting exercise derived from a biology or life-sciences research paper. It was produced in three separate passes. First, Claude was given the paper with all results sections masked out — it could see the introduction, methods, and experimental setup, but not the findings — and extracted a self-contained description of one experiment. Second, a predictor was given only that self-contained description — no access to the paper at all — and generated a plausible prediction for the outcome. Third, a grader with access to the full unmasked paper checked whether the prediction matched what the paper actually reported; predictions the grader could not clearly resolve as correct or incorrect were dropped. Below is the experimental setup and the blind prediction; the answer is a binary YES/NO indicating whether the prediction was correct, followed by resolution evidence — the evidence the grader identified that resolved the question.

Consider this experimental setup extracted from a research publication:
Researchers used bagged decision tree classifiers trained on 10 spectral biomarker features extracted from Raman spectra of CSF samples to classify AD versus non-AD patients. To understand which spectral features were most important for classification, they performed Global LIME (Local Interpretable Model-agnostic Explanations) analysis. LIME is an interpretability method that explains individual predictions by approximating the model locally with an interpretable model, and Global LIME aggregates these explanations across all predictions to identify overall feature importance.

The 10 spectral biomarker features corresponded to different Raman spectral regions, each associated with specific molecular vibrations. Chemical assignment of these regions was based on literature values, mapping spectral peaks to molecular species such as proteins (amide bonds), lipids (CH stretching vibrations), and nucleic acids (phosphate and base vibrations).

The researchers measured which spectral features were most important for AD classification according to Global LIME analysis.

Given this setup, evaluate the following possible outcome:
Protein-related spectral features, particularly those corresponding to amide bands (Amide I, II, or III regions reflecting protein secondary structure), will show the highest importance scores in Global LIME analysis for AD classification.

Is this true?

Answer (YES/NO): NO